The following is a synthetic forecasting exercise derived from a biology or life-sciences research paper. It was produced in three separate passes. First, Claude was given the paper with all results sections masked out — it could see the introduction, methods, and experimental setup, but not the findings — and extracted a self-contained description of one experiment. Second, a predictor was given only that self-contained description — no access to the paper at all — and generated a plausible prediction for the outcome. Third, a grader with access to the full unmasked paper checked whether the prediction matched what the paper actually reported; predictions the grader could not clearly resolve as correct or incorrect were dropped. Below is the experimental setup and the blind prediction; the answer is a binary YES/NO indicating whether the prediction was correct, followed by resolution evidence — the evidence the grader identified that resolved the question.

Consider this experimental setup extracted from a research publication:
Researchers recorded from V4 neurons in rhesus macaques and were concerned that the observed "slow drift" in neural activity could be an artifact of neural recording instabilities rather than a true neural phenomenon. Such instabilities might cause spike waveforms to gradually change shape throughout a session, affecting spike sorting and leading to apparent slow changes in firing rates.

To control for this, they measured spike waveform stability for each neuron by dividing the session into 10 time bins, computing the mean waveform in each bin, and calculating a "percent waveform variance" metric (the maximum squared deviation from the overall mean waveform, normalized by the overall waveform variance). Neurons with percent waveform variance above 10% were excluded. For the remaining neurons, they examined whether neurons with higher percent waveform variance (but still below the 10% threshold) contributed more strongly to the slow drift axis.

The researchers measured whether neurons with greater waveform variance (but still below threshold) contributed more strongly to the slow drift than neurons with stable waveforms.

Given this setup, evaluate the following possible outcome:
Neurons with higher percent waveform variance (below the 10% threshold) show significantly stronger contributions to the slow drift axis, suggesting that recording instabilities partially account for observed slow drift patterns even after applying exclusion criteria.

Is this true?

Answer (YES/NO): NO